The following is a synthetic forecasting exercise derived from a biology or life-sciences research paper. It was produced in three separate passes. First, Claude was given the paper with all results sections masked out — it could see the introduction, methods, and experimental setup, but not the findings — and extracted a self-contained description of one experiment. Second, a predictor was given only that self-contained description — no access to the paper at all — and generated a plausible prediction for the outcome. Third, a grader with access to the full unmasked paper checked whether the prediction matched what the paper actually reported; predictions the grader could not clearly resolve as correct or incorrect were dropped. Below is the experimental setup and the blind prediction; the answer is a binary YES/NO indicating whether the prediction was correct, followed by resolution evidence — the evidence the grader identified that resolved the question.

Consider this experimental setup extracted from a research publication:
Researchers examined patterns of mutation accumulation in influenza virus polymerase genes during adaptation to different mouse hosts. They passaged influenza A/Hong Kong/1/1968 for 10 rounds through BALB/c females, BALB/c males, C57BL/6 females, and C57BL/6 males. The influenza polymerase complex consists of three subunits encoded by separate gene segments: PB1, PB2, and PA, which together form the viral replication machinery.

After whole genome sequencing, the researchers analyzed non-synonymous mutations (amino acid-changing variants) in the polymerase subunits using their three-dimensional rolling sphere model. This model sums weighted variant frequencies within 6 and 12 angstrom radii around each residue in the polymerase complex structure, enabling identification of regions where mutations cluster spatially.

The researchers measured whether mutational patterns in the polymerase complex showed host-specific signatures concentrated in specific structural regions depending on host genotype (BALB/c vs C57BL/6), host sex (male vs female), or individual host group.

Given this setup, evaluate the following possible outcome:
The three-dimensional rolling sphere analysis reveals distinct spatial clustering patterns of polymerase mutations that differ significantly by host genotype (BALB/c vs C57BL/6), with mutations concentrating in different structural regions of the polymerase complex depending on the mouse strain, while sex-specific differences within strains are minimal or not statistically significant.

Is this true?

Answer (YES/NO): NO